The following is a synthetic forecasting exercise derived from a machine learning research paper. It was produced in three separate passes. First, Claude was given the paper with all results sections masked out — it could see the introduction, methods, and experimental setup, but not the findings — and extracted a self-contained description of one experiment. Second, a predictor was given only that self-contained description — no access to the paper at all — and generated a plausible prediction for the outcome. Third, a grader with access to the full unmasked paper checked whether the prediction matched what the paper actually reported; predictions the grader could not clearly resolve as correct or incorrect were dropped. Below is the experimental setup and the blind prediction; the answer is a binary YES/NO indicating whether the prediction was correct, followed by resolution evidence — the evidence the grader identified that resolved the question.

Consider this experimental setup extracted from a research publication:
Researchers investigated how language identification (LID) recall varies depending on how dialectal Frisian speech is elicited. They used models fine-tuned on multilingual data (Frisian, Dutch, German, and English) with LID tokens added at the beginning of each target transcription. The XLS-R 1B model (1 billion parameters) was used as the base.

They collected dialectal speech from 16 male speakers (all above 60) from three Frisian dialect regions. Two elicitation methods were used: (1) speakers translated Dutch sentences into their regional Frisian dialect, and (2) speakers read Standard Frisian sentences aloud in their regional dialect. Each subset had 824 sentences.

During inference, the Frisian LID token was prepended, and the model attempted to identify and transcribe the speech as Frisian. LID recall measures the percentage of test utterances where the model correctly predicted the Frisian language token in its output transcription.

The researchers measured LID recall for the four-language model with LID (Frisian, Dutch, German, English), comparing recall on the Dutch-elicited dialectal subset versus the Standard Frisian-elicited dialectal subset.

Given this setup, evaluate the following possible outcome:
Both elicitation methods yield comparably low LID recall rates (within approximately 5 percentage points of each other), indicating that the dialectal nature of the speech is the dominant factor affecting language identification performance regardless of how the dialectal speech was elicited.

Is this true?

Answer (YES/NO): YES